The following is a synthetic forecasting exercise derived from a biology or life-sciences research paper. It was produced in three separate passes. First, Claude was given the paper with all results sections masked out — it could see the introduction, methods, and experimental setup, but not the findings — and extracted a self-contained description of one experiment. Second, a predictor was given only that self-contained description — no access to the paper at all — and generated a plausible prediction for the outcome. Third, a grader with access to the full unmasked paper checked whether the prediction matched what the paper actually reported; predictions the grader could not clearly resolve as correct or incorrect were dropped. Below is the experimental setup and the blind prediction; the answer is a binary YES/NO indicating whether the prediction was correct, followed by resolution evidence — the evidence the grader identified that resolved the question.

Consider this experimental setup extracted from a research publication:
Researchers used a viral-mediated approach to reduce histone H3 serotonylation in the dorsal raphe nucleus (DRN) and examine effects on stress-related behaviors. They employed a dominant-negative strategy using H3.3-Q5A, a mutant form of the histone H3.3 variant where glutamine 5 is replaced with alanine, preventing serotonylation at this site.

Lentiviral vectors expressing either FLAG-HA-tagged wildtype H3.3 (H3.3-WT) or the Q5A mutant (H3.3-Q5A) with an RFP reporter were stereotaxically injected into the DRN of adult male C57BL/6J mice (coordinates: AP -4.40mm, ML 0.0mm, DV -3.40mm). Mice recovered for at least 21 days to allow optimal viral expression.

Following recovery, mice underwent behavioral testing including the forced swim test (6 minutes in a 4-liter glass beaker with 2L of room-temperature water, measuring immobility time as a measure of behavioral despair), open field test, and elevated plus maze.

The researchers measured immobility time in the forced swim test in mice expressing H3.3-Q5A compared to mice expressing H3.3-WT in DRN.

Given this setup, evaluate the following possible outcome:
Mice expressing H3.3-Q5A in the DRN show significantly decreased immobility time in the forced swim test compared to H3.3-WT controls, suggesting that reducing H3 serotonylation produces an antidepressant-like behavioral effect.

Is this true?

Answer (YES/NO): YES